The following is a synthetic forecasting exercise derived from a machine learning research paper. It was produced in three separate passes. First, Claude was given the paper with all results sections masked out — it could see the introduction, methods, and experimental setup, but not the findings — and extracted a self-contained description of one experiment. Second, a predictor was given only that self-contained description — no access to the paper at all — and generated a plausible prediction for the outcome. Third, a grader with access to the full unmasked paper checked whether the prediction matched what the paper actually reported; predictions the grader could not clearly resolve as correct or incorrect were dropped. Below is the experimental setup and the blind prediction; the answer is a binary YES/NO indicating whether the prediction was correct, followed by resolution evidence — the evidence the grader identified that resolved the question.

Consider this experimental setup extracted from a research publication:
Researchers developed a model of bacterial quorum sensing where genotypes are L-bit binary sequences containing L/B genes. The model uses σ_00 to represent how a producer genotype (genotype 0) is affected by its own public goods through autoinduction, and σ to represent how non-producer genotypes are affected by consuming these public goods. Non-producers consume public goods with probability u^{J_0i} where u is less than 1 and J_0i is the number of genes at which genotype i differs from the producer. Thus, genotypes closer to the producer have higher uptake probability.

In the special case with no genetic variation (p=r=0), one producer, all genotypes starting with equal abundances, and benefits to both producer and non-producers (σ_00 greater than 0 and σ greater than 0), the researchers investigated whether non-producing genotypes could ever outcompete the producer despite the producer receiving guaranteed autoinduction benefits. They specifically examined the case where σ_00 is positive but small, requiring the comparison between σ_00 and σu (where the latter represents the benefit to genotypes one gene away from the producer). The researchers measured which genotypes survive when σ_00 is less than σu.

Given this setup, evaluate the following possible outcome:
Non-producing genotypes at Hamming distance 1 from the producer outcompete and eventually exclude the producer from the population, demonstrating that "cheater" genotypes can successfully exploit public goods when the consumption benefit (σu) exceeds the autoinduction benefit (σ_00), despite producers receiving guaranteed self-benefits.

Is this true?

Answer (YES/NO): NO